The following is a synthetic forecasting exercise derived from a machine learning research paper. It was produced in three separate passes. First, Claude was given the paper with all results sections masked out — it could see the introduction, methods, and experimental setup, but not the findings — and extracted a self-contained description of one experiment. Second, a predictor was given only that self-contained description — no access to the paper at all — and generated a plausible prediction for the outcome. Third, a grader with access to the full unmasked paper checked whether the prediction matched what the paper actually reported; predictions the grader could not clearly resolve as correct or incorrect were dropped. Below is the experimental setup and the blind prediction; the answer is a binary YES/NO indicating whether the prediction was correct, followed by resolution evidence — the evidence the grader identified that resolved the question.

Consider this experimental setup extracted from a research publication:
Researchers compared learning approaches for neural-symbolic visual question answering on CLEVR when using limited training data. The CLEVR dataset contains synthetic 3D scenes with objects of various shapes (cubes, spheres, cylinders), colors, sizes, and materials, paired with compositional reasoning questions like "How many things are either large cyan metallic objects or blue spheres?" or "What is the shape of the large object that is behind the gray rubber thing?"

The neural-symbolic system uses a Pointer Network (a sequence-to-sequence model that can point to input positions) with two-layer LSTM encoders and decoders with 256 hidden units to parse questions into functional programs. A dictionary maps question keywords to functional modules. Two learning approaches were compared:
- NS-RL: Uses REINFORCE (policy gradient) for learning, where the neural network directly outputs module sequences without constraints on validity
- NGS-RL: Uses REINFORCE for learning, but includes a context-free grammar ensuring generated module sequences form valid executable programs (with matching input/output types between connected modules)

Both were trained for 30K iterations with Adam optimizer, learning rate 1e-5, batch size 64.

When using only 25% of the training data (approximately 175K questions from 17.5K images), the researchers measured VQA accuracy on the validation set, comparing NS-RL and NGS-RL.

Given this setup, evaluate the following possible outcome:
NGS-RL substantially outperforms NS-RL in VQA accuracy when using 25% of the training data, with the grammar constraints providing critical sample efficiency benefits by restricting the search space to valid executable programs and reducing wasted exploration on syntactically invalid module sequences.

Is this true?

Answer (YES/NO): YES